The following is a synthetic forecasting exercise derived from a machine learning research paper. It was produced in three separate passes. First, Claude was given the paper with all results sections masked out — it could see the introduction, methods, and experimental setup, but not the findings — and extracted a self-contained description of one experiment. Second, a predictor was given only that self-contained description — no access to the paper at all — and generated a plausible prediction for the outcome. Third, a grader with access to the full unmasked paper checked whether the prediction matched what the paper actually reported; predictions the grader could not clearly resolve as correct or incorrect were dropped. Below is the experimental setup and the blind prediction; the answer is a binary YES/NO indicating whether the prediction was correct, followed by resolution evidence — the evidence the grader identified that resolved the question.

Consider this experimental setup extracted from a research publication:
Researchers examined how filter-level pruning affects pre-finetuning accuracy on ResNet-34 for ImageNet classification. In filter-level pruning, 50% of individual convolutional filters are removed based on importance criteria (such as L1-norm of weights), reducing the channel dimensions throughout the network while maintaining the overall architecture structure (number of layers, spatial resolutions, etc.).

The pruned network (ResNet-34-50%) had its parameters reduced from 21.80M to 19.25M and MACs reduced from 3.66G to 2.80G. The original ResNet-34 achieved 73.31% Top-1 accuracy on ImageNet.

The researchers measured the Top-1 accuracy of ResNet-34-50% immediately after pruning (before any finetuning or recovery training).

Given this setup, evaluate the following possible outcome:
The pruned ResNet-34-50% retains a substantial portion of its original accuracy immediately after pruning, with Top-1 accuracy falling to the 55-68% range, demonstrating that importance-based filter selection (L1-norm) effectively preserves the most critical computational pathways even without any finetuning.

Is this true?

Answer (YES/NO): NO